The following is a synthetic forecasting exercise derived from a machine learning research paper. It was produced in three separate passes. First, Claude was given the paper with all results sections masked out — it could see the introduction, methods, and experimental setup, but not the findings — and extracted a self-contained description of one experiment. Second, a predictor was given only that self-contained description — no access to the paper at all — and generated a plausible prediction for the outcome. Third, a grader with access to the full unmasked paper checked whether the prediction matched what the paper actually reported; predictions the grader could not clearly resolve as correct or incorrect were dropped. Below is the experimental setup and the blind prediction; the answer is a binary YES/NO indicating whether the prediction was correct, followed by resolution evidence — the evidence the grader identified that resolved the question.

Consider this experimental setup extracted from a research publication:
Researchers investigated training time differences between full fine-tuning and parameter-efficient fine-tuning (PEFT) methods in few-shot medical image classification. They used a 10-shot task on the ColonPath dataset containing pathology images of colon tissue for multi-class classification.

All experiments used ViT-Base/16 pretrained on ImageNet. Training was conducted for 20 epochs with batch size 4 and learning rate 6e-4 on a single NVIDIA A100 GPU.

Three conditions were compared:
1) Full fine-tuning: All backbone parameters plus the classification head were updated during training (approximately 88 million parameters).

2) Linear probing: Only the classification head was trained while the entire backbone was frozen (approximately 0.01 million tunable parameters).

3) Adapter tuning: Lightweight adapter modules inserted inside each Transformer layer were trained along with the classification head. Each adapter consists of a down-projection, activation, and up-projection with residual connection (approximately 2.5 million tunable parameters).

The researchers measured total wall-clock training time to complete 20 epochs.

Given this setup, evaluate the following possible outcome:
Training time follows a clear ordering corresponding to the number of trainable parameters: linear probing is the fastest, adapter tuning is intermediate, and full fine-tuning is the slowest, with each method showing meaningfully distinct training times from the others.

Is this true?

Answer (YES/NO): NO